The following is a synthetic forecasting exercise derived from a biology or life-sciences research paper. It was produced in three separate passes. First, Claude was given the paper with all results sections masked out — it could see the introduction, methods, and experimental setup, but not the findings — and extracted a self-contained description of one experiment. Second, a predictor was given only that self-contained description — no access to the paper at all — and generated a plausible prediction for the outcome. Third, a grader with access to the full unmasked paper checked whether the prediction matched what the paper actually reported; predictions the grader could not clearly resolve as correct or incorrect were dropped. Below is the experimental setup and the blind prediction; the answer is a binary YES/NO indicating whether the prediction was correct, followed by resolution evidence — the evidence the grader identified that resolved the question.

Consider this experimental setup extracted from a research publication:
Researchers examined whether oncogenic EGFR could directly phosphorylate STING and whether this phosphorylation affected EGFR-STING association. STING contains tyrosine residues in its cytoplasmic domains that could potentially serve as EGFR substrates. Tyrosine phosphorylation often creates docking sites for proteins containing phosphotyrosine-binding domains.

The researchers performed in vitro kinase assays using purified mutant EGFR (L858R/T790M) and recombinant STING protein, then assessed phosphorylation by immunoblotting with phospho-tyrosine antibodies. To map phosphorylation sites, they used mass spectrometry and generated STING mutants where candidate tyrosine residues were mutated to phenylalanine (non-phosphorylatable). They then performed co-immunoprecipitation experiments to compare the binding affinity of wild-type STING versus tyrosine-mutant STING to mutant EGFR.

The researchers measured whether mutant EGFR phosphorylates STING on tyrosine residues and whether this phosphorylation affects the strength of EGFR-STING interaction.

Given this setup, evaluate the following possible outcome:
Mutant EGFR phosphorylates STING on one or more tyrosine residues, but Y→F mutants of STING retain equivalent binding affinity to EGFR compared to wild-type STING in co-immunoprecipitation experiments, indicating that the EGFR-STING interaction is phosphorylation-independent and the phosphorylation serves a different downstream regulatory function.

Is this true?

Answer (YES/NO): NO